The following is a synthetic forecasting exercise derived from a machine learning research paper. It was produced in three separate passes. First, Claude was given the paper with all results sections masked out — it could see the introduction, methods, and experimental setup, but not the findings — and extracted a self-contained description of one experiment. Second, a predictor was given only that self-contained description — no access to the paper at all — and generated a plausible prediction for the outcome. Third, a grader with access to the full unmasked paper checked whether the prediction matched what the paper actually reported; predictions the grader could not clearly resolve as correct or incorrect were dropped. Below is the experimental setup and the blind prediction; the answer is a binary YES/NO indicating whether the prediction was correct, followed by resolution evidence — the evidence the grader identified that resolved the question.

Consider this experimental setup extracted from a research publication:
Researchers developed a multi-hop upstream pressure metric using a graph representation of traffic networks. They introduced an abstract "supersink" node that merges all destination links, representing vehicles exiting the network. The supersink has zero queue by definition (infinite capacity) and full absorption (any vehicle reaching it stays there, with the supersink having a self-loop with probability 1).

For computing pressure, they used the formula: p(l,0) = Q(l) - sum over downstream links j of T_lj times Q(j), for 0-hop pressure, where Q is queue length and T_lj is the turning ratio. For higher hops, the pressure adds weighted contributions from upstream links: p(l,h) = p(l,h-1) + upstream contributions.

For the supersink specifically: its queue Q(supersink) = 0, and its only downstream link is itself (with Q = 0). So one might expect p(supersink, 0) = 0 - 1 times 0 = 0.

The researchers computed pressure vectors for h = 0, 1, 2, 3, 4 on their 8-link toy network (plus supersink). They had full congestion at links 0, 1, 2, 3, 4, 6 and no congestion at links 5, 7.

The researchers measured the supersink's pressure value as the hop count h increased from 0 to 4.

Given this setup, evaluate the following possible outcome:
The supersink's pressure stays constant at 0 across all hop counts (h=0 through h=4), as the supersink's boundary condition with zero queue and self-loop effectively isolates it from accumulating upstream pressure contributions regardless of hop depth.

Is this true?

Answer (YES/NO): NO